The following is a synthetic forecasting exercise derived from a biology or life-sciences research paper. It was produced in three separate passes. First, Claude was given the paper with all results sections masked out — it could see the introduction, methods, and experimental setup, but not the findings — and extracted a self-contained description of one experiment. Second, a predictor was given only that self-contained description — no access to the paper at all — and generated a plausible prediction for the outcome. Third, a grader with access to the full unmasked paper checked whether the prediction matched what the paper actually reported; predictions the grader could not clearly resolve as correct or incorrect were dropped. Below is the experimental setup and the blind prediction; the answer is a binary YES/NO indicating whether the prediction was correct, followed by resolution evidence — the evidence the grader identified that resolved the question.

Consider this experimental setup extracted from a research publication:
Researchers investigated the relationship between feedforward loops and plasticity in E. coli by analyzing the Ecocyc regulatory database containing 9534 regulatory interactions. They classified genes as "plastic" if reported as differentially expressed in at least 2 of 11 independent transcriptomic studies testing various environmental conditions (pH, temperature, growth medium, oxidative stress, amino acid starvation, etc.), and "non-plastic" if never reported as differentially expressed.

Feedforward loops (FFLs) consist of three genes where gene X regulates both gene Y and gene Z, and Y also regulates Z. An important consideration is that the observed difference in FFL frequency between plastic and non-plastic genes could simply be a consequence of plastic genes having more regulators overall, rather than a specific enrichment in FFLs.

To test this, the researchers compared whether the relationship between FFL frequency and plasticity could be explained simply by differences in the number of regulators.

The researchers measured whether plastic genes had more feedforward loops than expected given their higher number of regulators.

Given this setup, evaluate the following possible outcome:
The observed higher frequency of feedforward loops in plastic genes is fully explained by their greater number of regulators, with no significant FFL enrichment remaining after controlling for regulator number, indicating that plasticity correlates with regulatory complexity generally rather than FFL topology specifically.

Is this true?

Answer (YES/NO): YES